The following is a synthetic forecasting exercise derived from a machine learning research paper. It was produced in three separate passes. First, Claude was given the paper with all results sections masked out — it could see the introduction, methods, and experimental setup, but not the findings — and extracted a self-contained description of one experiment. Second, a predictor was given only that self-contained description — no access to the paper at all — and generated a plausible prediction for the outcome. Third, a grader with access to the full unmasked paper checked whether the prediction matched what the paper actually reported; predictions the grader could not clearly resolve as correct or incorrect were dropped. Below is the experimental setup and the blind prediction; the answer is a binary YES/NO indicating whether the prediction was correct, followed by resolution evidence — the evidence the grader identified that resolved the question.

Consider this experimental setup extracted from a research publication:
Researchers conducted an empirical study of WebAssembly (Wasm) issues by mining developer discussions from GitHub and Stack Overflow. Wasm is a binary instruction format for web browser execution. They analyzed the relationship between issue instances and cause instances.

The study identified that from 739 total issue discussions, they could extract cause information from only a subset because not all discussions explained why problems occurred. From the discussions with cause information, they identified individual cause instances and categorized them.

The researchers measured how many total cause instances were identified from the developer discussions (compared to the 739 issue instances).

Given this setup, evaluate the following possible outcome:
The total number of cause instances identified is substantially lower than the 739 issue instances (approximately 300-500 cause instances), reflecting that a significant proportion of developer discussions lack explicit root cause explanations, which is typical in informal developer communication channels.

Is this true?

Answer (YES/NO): NO